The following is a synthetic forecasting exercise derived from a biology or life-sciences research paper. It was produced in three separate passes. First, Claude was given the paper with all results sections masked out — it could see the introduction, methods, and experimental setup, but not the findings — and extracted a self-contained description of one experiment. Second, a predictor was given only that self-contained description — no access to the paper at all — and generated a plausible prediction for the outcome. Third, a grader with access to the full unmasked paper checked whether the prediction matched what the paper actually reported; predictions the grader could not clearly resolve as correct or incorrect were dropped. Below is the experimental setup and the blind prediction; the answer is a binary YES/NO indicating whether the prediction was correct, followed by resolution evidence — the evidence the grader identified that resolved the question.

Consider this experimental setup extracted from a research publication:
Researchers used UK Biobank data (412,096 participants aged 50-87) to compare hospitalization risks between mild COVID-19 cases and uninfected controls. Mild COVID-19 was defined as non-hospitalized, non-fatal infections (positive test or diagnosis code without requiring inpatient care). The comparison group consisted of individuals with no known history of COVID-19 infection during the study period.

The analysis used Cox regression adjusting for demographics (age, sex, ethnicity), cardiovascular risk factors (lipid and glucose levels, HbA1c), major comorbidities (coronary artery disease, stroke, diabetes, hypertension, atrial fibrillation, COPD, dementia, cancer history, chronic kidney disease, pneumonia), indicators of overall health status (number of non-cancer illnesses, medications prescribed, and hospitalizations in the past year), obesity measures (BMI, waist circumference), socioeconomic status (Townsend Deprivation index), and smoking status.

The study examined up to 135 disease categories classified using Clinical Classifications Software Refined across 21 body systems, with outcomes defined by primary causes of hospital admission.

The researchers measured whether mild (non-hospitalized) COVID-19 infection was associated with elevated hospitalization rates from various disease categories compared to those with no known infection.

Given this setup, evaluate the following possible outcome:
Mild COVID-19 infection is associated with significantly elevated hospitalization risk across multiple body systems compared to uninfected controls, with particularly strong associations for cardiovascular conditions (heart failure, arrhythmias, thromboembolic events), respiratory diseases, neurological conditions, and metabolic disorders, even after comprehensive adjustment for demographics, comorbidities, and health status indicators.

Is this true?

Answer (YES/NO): NO